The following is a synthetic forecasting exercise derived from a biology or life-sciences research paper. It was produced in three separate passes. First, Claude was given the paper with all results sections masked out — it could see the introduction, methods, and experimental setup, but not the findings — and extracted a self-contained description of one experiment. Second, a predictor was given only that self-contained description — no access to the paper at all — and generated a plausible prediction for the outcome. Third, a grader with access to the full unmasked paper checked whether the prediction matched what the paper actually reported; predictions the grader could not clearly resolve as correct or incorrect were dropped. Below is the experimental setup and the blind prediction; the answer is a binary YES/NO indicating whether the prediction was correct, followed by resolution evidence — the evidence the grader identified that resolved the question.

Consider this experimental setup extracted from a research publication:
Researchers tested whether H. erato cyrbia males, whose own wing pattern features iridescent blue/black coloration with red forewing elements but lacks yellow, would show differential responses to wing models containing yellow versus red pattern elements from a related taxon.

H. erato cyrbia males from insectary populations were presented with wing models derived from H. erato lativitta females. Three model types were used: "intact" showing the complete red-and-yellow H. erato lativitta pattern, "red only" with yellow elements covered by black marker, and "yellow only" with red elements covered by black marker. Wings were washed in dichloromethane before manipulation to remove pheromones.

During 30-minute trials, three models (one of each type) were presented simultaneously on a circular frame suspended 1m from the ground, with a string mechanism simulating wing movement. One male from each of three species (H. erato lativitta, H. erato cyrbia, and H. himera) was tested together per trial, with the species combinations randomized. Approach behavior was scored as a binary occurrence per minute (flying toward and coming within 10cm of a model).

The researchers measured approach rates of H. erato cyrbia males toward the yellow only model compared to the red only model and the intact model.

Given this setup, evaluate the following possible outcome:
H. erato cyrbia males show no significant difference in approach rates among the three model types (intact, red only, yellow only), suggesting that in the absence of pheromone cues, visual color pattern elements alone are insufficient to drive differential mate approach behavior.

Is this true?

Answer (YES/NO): NO